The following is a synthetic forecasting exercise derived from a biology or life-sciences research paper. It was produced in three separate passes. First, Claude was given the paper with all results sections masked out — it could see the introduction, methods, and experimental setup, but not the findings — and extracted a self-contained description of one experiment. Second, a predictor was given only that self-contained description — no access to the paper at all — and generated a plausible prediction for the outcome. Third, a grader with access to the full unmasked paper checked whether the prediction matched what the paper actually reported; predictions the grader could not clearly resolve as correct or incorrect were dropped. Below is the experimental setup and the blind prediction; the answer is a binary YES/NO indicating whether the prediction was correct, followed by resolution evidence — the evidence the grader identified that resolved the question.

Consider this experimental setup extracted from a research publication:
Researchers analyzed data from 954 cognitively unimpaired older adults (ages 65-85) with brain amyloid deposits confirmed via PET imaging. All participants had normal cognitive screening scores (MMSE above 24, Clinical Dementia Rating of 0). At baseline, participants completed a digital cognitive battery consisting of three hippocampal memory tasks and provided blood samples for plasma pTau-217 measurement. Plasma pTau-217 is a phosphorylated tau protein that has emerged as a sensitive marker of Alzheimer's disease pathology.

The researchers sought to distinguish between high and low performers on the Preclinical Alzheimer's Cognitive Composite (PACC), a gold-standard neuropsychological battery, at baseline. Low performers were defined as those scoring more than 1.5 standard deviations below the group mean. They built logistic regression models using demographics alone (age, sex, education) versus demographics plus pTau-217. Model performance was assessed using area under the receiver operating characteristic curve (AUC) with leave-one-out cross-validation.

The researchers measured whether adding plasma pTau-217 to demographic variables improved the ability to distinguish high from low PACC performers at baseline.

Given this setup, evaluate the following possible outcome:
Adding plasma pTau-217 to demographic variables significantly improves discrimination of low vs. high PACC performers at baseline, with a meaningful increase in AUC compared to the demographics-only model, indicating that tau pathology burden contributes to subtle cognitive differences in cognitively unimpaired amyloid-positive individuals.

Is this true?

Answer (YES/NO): NO